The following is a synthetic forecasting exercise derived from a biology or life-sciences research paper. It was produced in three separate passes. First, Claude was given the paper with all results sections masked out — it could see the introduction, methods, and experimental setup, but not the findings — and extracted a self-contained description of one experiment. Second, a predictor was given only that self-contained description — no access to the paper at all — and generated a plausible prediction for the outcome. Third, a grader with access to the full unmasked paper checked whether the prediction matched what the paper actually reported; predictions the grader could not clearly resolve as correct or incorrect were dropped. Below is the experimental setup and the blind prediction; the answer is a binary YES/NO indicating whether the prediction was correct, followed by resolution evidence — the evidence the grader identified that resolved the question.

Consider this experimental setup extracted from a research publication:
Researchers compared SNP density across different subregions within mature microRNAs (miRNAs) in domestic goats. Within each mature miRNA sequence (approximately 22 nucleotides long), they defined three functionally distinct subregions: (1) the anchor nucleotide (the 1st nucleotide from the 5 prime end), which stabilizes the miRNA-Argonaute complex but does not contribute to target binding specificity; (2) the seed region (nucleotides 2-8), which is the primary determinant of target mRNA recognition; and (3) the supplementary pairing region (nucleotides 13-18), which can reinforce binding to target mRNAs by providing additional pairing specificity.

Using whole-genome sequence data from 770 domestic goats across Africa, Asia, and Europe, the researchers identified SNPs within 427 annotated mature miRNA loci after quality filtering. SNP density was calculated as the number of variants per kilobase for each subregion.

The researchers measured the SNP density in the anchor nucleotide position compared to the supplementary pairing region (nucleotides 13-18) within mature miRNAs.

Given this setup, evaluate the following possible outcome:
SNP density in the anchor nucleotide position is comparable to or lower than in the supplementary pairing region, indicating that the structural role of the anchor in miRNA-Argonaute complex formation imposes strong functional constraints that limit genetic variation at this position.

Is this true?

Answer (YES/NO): NO